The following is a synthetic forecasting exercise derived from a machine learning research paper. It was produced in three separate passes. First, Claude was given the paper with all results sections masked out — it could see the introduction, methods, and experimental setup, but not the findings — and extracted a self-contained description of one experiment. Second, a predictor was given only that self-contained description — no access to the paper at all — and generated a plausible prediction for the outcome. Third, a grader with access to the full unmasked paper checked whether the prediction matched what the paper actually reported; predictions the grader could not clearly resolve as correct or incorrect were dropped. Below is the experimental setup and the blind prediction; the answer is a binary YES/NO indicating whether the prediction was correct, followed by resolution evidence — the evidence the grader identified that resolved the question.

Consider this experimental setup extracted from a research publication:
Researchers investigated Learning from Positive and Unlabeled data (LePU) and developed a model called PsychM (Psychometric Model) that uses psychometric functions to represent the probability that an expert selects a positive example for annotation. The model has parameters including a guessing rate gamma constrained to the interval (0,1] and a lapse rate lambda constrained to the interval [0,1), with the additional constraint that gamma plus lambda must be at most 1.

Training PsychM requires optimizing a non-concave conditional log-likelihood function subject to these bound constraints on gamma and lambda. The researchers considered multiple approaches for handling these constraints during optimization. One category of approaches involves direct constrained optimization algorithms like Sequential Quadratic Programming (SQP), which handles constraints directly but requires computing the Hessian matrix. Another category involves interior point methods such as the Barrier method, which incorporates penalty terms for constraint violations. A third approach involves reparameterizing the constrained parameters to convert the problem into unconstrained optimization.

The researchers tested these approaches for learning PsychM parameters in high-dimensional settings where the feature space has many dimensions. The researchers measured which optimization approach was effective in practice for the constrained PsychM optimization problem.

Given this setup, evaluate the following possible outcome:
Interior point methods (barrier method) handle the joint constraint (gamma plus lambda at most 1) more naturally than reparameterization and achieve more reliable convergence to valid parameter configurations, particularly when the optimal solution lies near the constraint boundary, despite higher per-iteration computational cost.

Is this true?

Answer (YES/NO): NO